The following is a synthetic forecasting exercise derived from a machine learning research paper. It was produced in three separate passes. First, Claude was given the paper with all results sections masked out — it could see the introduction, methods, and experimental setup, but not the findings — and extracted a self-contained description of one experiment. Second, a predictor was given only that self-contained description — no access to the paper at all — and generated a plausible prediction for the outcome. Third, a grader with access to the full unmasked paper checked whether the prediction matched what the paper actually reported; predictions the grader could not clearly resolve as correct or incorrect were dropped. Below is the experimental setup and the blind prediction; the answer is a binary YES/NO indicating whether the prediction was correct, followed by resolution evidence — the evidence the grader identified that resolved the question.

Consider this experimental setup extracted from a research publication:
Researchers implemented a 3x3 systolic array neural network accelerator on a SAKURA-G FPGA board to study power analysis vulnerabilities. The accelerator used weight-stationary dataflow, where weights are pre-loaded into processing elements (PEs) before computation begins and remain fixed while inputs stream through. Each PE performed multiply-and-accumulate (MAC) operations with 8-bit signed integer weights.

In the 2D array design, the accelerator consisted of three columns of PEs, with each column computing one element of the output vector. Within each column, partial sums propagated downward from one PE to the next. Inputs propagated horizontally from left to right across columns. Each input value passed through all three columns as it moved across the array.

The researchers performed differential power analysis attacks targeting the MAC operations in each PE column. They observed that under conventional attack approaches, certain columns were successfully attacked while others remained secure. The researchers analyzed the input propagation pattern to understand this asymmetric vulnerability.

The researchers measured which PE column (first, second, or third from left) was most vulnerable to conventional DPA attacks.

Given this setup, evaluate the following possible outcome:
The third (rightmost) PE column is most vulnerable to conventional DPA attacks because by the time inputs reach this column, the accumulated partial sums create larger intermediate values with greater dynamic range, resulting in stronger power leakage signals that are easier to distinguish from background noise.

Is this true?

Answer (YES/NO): NO